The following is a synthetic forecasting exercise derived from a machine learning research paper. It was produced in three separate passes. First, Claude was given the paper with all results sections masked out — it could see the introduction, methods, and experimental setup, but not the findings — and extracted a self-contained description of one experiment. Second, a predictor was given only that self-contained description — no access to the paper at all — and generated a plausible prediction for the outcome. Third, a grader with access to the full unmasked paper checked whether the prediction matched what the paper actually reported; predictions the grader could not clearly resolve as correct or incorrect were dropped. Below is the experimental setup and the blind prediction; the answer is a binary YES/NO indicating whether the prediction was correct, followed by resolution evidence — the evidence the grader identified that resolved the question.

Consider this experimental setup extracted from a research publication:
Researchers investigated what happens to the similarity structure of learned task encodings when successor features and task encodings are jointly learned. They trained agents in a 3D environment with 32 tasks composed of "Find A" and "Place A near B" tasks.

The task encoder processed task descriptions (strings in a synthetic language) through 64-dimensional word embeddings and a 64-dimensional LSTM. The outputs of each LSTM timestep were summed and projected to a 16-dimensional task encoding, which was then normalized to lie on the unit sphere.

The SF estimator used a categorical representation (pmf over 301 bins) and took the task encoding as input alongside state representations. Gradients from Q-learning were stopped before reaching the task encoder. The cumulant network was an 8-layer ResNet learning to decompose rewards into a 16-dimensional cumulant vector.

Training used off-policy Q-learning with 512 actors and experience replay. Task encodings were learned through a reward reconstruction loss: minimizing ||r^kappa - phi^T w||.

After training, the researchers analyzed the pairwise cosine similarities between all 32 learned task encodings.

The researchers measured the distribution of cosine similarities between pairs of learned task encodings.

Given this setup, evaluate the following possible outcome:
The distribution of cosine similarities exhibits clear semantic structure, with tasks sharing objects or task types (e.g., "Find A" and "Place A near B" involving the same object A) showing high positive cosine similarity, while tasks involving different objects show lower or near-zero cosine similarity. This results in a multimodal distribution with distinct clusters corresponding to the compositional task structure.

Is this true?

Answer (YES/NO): NO